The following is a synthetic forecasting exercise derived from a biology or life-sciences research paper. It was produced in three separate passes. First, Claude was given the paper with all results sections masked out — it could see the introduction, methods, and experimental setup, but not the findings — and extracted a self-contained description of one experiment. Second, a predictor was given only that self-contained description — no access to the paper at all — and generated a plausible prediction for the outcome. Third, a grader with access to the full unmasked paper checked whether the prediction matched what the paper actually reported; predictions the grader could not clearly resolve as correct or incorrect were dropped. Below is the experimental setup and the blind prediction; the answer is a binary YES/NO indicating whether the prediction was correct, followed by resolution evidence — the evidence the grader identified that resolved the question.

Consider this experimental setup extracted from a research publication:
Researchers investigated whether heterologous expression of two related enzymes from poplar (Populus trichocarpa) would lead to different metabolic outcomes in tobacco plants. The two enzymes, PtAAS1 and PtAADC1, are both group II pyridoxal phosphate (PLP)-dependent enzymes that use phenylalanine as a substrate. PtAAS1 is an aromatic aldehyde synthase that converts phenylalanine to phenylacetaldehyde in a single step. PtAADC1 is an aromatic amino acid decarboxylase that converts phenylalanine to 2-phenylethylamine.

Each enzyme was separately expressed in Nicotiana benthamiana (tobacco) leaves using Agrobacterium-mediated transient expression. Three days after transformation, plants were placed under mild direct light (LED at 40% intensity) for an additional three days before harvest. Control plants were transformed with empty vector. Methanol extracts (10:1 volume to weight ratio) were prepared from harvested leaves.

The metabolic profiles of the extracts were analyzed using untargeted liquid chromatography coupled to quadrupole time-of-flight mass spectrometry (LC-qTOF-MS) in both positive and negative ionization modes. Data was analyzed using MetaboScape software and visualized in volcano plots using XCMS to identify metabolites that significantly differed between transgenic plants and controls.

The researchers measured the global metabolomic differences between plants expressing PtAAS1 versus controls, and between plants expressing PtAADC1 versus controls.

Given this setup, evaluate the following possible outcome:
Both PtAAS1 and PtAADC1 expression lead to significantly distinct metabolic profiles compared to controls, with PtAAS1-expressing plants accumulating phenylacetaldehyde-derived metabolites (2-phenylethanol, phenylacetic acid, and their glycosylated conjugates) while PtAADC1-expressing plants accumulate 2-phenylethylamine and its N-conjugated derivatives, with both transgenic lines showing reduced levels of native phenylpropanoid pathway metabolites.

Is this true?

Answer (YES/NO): NO